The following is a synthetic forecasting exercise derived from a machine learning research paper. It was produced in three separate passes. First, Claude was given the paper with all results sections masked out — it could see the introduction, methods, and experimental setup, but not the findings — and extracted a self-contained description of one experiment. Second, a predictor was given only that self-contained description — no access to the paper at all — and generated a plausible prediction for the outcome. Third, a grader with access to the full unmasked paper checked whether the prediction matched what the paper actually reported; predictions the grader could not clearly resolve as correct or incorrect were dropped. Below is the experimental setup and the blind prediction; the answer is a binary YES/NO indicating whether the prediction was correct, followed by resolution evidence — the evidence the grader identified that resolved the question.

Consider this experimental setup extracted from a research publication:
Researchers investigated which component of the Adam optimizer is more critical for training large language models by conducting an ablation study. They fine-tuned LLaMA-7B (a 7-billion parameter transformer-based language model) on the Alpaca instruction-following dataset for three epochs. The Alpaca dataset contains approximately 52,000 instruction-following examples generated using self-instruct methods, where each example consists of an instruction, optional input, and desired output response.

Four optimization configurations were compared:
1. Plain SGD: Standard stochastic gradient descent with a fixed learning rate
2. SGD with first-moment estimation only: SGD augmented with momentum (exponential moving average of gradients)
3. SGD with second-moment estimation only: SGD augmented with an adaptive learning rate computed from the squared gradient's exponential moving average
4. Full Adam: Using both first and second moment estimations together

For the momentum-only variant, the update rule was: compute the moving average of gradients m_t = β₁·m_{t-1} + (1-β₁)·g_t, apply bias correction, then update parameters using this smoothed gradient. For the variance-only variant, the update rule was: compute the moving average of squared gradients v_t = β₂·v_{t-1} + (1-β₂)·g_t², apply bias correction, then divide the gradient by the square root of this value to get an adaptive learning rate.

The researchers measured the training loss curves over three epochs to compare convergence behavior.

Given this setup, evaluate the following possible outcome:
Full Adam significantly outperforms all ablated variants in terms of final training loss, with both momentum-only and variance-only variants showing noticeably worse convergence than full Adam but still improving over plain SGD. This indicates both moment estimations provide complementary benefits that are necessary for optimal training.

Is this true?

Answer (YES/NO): NO